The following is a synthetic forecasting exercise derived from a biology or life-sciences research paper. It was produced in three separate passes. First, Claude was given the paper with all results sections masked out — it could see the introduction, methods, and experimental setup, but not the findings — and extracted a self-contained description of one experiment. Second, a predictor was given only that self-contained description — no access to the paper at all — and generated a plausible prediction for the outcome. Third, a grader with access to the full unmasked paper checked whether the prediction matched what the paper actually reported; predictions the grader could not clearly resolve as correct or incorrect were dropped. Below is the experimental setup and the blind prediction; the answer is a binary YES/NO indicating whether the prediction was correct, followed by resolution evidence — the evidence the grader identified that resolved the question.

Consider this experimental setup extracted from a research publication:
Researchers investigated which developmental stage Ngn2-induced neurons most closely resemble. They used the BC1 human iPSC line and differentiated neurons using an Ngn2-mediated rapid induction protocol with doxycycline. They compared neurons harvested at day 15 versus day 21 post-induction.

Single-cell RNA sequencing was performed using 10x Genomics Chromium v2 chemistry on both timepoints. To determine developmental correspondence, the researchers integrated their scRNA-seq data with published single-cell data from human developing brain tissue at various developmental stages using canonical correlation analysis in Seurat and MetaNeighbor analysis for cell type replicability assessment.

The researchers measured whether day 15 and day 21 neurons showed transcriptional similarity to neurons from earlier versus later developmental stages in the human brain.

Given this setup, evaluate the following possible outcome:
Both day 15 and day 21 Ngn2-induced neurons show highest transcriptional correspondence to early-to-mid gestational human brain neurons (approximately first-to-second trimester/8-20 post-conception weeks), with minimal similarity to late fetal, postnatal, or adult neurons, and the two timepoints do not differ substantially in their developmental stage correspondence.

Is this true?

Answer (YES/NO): NO